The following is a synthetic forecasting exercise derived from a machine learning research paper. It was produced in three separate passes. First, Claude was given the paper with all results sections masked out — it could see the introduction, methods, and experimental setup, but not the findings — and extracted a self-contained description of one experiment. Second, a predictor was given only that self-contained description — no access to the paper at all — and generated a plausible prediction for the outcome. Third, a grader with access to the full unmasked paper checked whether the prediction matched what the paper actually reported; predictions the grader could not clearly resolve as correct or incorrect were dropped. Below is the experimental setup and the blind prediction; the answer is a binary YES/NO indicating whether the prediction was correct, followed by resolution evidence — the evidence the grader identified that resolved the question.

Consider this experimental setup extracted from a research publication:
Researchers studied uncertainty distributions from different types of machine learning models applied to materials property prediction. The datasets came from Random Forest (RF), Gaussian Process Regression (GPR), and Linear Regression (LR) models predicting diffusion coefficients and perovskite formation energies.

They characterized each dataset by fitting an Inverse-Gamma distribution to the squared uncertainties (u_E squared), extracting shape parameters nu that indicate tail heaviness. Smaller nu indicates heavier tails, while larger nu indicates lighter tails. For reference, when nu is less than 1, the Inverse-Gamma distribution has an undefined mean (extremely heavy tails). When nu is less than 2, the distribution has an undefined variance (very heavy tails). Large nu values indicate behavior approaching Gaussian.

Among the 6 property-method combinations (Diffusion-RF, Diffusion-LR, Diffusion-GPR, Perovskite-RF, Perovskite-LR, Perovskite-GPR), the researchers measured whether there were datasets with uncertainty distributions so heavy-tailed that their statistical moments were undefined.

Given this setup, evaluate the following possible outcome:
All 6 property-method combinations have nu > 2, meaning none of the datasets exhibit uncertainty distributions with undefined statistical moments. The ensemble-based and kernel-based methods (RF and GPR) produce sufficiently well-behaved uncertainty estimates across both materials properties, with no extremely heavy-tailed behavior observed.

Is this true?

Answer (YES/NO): NO